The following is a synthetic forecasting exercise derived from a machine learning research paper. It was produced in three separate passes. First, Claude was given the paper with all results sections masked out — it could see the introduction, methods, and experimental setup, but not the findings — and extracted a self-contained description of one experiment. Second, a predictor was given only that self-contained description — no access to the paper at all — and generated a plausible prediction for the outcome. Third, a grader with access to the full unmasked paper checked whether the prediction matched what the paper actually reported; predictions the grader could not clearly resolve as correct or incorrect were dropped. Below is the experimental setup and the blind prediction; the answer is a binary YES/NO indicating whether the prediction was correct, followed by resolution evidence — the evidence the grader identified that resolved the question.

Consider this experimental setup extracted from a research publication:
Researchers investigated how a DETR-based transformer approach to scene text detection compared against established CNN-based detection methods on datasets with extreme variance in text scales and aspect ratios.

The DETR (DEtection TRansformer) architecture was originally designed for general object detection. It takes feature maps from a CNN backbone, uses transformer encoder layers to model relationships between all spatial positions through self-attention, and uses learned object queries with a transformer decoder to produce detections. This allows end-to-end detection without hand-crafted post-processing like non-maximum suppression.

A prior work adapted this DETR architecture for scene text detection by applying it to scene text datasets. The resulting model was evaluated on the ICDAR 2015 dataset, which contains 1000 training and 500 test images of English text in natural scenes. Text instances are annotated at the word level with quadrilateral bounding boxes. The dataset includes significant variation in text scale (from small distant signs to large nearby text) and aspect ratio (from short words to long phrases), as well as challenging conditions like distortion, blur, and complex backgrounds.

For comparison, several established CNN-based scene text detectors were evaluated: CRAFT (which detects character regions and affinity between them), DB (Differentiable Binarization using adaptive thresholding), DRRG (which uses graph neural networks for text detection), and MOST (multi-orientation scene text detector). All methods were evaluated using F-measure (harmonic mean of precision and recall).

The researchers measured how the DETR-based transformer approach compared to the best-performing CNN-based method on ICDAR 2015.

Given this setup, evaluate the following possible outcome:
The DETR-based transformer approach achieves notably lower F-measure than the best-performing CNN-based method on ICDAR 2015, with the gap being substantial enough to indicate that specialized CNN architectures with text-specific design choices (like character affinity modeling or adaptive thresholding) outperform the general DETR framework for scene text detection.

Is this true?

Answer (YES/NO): YES